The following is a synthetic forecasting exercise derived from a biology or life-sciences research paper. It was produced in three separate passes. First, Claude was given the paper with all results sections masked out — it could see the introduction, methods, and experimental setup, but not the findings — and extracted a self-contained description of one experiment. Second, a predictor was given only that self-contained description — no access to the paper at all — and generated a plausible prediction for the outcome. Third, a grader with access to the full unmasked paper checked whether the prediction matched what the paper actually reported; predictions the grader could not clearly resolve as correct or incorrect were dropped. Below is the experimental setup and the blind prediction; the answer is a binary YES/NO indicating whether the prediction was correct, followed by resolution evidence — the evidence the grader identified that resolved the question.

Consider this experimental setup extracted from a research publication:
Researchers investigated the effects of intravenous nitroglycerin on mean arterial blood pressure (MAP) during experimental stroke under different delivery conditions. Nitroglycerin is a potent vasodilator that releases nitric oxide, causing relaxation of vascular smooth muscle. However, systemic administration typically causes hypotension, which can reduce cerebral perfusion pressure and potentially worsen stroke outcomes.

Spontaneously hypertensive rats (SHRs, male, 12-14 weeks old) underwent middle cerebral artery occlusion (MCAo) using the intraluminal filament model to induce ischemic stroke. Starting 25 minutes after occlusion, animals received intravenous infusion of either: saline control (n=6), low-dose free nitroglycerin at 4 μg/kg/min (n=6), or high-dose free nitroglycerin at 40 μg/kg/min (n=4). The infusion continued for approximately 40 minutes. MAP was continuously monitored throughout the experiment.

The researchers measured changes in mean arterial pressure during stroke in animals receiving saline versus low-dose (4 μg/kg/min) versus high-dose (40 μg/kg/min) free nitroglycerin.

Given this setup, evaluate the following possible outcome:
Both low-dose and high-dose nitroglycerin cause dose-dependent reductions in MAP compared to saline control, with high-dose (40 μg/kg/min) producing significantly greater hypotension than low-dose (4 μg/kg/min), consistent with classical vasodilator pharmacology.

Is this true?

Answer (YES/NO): YES